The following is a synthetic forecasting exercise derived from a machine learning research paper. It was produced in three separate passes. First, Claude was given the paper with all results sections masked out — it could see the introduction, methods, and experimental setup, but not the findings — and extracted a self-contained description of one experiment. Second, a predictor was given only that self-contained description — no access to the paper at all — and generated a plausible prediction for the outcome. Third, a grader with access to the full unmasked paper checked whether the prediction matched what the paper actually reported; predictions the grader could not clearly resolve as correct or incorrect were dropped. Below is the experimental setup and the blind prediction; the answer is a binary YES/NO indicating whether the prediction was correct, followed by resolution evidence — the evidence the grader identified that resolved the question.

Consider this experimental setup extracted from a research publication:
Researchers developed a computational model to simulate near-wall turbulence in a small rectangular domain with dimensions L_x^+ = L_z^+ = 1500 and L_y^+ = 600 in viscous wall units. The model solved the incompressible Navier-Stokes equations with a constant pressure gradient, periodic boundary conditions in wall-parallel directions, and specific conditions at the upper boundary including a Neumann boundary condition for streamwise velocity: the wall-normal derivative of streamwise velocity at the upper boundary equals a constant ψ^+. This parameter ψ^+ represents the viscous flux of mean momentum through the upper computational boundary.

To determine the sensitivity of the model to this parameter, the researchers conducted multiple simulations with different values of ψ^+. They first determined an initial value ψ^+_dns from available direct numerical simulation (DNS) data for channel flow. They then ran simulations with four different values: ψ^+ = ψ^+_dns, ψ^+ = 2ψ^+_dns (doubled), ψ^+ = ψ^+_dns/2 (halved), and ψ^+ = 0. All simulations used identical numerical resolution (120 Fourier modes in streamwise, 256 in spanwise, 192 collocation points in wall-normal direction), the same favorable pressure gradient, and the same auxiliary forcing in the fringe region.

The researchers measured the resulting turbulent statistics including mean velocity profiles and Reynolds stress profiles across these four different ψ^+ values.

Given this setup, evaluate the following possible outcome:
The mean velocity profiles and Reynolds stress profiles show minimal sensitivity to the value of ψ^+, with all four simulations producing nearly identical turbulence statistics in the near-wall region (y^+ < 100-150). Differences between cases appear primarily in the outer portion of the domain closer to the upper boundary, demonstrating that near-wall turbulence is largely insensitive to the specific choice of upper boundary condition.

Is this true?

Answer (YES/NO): NO